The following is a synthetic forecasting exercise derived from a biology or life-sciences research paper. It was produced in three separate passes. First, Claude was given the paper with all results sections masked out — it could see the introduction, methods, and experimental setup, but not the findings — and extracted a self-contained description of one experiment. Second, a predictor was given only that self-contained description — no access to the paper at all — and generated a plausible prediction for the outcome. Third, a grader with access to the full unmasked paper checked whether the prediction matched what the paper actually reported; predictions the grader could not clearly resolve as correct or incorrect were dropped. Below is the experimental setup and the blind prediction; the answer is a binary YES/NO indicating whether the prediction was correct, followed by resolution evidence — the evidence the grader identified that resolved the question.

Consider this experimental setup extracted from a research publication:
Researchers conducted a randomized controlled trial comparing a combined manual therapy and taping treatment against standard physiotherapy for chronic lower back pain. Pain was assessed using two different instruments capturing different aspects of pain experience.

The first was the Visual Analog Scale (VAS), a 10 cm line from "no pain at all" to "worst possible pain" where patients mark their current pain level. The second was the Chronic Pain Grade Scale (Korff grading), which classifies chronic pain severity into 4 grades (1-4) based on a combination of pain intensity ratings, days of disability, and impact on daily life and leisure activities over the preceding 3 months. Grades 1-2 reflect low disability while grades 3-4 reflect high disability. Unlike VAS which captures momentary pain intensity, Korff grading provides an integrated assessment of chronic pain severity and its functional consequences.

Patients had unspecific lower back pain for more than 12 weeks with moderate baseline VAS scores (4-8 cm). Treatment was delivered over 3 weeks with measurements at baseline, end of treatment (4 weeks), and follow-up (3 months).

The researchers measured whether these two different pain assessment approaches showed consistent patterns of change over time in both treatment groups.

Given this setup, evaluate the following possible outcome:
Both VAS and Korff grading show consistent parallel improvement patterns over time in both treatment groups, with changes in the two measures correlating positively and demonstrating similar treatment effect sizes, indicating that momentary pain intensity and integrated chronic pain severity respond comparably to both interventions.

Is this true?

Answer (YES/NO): NO